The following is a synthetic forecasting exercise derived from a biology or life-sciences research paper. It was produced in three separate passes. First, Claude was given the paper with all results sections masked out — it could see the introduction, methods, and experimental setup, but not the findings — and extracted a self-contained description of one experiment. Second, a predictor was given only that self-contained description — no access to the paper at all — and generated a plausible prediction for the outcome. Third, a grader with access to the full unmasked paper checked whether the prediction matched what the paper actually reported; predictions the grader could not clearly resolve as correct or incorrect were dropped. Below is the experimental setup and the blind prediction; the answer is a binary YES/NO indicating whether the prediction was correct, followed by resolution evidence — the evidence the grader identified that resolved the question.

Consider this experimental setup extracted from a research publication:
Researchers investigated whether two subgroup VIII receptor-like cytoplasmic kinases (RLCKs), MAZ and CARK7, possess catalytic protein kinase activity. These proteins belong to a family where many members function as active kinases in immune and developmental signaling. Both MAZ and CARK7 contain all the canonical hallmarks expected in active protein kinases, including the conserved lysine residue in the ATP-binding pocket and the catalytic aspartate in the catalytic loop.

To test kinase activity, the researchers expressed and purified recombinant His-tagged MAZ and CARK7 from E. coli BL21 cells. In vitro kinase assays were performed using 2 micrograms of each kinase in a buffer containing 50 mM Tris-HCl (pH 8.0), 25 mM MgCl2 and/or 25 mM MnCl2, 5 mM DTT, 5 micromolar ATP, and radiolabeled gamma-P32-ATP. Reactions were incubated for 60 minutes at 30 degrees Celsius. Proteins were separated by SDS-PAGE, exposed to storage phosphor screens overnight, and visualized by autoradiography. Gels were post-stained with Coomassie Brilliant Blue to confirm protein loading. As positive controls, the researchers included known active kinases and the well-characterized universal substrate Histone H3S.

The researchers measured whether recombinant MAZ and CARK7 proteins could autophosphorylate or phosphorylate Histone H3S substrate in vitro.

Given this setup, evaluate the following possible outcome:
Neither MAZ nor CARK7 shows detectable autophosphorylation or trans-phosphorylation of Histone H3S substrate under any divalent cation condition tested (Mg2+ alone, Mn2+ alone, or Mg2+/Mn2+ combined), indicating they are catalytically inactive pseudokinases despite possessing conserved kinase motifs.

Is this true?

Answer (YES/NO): YES